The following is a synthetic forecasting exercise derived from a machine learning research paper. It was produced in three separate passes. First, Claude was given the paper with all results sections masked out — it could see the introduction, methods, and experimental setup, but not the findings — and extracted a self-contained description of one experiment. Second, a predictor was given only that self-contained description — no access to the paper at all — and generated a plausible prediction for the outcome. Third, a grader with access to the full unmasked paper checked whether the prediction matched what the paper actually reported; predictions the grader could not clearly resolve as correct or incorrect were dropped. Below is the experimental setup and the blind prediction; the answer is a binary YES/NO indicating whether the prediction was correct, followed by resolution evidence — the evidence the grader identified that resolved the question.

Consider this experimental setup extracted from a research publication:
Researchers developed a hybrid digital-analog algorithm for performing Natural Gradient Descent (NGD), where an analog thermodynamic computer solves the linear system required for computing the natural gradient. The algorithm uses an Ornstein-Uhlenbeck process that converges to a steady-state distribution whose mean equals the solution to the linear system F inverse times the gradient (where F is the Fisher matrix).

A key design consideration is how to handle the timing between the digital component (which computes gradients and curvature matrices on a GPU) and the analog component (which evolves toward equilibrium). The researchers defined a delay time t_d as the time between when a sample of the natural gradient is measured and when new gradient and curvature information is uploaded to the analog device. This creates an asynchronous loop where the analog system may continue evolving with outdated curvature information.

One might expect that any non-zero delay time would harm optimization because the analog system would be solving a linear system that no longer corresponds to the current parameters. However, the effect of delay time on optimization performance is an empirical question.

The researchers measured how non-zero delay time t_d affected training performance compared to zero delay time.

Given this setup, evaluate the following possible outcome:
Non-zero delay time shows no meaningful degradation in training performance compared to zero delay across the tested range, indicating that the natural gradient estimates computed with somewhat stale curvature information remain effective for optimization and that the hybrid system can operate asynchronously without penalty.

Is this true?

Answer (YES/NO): NO